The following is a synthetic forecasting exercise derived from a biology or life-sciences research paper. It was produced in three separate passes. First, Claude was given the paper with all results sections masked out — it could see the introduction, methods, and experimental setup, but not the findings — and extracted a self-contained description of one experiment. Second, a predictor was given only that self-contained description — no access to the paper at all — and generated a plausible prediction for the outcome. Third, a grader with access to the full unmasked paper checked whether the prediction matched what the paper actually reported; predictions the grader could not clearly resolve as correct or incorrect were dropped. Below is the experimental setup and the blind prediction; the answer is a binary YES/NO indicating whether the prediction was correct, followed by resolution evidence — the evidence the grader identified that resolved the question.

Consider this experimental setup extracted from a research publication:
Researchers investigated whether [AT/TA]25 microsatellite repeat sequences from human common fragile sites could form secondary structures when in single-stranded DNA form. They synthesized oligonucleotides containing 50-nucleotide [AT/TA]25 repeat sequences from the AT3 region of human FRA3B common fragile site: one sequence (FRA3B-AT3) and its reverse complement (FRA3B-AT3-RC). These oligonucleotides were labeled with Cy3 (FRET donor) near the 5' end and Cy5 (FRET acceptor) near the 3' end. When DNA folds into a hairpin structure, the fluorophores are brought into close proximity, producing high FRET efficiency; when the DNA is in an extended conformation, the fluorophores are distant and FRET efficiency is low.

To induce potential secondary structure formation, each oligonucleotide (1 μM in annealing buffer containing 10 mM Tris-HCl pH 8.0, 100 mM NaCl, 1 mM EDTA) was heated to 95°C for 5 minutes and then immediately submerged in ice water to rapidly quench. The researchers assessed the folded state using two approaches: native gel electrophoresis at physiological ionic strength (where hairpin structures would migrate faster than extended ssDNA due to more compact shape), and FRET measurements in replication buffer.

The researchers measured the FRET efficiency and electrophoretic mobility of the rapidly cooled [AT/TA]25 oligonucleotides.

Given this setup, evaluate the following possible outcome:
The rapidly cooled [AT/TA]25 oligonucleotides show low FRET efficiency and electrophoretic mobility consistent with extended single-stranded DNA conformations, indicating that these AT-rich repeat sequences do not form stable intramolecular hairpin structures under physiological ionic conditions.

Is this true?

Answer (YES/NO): NO